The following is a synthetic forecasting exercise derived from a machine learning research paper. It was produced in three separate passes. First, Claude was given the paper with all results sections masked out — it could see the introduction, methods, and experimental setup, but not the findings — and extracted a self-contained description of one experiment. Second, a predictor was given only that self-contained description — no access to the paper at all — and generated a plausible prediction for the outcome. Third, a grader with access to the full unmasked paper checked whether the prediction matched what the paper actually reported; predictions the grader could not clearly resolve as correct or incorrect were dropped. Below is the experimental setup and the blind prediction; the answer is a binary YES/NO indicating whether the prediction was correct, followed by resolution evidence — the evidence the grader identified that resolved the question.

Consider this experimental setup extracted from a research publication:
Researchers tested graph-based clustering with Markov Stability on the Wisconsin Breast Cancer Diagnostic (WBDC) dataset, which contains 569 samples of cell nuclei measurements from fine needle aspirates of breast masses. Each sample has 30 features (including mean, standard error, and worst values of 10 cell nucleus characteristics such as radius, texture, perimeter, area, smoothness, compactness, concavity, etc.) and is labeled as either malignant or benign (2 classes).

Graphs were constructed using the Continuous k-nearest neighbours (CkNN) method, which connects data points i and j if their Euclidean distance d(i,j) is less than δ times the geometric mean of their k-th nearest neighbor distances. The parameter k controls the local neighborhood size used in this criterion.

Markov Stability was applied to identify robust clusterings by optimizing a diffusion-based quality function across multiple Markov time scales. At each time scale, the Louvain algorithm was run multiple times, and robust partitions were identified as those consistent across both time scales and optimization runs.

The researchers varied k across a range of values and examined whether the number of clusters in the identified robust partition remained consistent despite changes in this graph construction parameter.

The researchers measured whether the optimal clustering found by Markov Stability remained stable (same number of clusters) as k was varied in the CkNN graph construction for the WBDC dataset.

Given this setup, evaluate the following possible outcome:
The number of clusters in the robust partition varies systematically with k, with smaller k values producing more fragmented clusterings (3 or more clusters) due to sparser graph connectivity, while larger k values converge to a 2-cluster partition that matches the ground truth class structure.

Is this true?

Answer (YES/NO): NO